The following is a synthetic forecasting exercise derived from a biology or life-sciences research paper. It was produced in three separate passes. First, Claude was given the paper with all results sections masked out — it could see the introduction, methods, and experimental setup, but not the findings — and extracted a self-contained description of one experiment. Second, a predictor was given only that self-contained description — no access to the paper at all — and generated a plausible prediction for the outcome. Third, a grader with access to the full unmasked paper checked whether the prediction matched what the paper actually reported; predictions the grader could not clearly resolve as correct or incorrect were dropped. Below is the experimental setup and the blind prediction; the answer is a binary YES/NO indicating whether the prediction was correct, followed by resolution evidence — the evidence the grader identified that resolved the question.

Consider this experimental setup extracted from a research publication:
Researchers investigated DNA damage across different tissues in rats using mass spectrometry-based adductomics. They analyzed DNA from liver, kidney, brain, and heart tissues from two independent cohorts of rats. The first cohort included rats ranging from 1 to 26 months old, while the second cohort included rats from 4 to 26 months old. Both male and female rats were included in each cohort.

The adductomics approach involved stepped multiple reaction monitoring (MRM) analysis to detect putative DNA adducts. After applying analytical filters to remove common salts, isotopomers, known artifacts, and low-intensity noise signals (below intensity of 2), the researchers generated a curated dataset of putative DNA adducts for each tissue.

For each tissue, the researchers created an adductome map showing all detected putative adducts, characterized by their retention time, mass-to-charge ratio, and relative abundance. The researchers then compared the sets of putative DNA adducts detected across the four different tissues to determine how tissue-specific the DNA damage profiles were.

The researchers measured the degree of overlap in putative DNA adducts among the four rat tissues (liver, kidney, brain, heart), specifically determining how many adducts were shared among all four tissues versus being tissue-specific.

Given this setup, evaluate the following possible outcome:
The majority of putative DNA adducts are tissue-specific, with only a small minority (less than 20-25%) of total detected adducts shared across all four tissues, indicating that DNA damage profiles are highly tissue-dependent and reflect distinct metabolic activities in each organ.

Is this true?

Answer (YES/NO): NO